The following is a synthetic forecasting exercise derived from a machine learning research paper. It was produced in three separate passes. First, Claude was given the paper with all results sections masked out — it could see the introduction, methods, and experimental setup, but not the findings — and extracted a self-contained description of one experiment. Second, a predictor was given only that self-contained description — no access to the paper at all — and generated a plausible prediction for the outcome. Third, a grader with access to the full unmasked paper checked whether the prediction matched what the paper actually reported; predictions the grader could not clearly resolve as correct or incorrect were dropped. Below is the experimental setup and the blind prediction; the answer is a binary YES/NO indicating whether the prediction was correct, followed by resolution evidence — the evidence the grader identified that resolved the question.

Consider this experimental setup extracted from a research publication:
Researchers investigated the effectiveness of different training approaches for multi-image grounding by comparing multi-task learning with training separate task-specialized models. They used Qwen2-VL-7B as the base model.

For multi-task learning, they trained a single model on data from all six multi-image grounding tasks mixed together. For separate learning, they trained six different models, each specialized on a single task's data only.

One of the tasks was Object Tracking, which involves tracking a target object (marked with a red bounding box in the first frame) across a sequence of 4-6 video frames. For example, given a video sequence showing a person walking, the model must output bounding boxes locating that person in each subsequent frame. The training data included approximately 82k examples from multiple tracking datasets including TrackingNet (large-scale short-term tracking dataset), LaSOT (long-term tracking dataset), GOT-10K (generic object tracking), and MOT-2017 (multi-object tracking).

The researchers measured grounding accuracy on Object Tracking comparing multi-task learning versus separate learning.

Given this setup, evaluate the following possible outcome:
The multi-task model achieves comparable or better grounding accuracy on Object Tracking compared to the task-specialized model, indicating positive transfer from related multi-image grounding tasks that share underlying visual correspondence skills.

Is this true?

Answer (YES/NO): NO